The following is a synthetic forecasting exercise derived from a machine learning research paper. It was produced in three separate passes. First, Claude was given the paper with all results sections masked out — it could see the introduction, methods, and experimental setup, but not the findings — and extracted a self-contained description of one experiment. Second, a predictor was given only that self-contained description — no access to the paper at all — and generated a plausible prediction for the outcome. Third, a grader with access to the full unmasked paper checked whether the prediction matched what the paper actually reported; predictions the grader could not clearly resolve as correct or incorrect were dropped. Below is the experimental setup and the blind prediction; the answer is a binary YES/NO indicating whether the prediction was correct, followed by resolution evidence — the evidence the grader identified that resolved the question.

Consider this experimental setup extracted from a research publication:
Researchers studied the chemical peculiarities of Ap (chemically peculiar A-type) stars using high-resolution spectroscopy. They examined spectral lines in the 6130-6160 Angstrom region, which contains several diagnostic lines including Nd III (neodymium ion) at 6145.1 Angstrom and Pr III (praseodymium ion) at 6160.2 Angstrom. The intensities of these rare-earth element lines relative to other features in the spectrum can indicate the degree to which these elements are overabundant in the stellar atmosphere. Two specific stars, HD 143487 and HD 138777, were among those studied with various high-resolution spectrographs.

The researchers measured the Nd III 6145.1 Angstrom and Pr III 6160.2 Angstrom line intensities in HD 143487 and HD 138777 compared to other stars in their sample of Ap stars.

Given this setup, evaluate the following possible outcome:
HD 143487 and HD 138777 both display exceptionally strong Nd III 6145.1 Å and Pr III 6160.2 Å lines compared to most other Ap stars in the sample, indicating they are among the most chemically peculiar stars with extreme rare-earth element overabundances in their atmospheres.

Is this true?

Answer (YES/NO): YES